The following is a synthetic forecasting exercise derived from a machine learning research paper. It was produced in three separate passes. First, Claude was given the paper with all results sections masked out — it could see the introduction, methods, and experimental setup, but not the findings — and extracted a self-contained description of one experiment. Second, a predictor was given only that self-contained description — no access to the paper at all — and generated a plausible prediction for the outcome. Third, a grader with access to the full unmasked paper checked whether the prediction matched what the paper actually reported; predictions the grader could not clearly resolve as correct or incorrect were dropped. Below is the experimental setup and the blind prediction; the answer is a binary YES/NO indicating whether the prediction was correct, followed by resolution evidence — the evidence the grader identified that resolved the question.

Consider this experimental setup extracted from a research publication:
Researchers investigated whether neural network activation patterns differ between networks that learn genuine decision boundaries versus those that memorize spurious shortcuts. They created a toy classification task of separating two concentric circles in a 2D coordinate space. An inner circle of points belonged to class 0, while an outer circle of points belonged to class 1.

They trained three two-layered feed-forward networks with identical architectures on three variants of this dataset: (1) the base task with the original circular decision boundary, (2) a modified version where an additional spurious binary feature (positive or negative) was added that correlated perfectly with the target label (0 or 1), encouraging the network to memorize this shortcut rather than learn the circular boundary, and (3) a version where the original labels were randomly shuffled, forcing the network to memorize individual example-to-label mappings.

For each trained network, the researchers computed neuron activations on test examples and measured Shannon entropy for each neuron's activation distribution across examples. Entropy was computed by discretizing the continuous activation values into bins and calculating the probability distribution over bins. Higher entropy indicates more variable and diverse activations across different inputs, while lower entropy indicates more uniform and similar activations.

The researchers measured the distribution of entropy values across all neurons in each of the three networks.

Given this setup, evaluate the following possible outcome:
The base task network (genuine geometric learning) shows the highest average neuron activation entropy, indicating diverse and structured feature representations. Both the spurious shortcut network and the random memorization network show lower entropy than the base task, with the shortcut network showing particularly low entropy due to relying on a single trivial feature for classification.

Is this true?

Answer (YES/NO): NO